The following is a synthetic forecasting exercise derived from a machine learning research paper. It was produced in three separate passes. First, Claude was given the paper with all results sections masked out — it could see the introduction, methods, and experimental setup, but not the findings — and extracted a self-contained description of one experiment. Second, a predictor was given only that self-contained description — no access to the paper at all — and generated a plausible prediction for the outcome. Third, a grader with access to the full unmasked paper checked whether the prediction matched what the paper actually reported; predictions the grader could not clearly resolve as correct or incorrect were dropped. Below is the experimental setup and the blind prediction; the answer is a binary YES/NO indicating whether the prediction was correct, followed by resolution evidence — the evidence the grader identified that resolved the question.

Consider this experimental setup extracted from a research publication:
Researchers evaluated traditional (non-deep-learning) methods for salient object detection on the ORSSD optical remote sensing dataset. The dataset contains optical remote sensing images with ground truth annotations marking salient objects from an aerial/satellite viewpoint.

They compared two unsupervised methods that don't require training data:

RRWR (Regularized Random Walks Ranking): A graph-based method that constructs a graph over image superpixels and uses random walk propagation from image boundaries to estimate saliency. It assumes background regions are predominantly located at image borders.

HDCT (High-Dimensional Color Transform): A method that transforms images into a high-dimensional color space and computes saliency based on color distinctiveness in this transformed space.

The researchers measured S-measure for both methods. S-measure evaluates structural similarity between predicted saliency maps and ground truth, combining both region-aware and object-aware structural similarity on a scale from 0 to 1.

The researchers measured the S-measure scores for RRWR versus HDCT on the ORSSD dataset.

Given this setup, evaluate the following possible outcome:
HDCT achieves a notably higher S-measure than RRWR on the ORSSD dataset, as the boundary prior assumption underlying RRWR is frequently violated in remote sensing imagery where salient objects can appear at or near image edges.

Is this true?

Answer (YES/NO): NO